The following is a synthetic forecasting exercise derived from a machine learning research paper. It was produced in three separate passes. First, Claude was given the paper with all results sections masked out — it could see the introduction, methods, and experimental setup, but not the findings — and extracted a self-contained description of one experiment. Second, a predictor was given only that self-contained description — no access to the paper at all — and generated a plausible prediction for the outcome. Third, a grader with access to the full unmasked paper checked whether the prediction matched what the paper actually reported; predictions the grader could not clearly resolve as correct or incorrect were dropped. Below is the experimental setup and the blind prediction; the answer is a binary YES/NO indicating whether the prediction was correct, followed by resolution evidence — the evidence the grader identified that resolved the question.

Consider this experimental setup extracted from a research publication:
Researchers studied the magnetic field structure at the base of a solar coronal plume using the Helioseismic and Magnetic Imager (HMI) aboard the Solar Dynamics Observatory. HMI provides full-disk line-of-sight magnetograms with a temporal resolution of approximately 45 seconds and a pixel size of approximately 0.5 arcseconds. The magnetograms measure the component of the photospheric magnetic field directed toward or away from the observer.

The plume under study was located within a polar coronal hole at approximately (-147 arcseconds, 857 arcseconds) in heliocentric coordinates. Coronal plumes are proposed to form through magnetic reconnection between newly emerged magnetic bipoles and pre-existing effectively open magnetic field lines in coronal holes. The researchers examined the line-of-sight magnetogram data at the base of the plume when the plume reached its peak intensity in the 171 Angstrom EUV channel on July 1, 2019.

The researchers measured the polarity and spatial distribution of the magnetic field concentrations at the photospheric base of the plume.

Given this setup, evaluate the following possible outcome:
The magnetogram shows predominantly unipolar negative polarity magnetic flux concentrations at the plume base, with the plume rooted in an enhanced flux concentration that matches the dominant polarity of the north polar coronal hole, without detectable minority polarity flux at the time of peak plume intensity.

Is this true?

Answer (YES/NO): NO